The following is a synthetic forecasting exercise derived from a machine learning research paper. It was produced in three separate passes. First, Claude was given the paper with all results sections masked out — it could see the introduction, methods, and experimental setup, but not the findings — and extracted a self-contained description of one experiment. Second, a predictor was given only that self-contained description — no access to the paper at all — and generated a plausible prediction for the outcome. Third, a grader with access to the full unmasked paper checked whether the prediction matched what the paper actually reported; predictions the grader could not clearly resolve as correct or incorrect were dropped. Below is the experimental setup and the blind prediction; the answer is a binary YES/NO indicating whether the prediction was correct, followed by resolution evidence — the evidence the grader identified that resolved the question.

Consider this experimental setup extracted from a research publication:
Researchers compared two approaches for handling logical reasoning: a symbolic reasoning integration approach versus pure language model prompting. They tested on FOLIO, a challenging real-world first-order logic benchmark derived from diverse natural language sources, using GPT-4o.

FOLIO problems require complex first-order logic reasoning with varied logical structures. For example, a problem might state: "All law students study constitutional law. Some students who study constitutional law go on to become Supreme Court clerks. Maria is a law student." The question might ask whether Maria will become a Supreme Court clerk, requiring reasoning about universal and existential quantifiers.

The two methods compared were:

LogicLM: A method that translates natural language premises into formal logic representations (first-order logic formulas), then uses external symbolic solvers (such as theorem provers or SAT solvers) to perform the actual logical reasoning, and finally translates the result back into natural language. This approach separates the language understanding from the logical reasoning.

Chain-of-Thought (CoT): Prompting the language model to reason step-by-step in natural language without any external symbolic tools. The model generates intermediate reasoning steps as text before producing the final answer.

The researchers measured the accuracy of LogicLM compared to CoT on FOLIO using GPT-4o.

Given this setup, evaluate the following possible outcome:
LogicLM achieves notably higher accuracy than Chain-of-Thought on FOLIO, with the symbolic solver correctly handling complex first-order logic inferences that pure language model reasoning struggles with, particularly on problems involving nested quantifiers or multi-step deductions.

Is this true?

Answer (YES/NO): NO